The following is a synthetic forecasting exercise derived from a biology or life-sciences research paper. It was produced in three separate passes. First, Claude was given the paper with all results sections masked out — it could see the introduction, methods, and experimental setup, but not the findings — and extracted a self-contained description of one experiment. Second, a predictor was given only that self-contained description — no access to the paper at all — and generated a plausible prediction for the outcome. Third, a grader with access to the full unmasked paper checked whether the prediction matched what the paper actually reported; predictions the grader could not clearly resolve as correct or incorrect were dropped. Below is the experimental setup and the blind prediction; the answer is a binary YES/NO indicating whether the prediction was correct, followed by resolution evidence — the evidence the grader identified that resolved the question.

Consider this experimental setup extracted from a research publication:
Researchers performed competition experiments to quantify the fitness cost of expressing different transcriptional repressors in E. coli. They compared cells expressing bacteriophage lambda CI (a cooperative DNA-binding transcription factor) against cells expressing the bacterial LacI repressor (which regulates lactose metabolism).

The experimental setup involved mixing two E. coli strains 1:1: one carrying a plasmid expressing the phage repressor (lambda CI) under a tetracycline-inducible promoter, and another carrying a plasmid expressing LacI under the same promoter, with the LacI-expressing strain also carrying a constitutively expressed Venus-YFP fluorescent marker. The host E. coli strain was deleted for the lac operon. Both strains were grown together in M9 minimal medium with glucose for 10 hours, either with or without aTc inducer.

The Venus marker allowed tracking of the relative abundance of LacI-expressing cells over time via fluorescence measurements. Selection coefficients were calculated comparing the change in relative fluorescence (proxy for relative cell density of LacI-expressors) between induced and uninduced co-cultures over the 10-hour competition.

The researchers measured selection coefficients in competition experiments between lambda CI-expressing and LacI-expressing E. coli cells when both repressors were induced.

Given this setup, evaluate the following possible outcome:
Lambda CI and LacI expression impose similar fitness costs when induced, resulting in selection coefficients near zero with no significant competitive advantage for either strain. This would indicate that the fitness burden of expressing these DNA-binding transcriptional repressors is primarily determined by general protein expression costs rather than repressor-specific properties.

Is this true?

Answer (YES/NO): NO